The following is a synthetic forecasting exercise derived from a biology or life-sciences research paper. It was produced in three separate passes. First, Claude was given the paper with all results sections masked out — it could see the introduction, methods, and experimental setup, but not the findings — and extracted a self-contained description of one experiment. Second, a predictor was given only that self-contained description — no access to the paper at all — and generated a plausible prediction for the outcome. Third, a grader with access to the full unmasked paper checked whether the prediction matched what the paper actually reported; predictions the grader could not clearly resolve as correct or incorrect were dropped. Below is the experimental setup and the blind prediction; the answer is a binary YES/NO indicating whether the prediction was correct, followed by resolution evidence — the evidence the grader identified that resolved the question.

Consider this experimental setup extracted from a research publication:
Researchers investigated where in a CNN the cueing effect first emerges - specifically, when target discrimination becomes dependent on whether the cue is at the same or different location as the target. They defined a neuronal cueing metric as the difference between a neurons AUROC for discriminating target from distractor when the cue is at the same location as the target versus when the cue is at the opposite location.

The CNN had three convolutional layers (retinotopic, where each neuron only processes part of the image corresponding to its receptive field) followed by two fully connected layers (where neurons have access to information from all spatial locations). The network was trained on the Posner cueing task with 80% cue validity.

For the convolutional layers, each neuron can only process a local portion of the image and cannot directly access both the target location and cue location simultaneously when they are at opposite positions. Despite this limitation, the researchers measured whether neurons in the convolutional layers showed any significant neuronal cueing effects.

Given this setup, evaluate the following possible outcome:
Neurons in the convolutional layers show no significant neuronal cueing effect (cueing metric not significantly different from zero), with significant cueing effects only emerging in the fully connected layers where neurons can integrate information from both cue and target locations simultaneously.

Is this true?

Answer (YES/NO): NO